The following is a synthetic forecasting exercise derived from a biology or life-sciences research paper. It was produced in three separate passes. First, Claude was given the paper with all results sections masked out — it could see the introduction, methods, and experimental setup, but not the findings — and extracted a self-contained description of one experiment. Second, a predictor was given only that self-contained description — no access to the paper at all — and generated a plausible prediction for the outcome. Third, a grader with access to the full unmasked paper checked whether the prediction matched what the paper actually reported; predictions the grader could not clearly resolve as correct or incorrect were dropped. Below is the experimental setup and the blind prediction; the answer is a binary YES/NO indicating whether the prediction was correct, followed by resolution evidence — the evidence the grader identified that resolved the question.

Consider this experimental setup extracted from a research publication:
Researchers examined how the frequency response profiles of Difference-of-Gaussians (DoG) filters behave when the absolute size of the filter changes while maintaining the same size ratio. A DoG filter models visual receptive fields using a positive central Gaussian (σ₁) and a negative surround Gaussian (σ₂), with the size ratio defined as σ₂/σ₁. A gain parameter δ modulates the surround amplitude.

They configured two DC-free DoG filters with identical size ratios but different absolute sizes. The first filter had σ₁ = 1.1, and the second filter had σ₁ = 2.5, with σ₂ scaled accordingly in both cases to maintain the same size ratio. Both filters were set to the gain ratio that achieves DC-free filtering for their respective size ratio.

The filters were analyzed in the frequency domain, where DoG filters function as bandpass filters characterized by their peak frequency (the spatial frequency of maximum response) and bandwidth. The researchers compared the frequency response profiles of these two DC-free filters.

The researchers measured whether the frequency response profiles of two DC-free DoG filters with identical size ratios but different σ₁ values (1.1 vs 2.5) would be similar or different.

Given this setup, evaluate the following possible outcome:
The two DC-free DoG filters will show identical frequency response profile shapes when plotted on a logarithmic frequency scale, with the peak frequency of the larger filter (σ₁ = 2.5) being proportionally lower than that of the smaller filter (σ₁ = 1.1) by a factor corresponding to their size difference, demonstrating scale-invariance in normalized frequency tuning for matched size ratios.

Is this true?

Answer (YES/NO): NO